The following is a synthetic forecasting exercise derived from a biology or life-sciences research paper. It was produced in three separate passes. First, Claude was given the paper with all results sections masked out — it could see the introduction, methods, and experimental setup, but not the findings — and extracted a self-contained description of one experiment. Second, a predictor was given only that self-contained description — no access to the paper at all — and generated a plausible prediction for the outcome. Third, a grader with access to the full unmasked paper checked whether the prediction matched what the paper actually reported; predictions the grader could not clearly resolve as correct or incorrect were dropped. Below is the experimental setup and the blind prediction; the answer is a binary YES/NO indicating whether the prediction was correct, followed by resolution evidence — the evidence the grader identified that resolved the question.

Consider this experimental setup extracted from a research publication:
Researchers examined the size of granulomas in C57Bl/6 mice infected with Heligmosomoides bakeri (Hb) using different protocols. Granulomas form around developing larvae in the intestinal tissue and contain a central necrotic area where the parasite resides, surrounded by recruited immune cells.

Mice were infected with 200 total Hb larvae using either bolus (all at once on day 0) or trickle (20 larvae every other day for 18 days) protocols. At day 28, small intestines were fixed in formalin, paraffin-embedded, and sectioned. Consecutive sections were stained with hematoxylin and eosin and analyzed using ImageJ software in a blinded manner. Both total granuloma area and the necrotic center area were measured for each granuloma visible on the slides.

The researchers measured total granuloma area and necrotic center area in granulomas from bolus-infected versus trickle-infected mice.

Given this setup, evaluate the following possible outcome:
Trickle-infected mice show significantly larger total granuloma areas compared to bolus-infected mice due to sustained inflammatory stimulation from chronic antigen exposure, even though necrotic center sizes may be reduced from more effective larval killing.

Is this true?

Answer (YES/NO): NO